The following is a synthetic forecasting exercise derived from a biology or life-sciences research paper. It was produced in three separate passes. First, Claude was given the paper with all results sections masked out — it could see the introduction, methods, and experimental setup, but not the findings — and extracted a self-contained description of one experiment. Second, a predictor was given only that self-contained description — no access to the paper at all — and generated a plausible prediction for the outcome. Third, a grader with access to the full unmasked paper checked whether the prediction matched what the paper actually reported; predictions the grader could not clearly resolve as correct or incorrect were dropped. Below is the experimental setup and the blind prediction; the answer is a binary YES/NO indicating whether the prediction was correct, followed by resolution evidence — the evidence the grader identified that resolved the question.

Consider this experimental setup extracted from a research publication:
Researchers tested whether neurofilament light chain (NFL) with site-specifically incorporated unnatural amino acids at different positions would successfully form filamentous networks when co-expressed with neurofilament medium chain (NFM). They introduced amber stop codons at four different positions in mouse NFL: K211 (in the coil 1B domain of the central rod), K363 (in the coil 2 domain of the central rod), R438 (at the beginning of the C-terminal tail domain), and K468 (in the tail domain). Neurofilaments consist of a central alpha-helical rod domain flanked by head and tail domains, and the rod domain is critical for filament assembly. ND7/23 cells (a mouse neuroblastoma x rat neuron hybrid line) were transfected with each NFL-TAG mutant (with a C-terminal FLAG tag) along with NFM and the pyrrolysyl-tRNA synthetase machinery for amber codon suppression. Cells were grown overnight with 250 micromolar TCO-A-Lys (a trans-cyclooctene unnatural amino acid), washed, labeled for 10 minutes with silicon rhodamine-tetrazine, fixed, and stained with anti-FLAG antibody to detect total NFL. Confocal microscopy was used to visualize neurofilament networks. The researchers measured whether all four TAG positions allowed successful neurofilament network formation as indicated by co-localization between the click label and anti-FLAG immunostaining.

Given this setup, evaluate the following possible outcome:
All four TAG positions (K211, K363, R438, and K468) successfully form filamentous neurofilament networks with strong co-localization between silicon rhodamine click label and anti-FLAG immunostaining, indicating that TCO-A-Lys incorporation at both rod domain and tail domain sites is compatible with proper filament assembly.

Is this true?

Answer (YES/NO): NO